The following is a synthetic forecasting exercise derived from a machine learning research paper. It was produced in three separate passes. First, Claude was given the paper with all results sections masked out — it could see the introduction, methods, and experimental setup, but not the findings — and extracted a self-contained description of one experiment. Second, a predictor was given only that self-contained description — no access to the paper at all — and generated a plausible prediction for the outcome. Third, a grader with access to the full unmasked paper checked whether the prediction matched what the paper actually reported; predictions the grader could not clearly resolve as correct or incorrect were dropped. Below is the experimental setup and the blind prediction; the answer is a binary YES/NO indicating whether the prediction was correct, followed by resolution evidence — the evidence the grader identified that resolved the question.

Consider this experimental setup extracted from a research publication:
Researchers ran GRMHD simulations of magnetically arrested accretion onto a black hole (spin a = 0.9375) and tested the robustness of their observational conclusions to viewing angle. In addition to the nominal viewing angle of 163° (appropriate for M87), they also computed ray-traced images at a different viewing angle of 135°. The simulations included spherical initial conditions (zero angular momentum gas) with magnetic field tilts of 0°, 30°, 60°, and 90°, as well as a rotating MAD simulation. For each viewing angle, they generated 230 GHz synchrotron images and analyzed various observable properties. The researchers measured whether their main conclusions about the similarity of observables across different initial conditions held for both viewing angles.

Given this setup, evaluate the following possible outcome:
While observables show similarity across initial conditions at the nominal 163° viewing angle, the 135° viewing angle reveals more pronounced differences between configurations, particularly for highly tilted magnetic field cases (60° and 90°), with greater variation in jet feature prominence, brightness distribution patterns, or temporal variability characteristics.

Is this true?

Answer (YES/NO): NO